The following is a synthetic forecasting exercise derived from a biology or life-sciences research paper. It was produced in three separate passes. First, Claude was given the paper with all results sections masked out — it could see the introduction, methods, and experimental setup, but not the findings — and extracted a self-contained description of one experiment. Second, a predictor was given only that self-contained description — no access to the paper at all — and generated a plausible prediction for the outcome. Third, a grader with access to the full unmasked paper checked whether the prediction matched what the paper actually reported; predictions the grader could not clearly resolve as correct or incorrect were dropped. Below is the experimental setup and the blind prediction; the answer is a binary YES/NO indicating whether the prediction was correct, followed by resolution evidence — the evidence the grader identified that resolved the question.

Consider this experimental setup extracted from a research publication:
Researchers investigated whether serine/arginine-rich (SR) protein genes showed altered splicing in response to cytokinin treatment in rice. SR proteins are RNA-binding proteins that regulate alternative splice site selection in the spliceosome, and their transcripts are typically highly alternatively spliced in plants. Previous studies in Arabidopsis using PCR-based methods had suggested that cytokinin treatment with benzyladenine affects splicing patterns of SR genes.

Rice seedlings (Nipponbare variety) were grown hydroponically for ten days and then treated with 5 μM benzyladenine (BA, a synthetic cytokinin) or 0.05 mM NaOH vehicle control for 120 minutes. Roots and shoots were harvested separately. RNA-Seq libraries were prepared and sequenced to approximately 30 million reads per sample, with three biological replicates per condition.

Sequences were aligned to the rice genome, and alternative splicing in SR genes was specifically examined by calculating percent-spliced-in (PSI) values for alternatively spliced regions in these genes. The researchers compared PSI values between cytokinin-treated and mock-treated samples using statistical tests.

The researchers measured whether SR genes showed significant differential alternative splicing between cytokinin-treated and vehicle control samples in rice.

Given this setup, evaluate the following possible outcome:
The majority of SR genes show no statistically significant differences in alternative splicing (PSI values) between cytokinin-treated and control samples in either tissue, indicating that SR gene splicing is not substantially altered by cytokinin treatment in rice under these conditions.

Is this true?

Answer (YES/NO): YES